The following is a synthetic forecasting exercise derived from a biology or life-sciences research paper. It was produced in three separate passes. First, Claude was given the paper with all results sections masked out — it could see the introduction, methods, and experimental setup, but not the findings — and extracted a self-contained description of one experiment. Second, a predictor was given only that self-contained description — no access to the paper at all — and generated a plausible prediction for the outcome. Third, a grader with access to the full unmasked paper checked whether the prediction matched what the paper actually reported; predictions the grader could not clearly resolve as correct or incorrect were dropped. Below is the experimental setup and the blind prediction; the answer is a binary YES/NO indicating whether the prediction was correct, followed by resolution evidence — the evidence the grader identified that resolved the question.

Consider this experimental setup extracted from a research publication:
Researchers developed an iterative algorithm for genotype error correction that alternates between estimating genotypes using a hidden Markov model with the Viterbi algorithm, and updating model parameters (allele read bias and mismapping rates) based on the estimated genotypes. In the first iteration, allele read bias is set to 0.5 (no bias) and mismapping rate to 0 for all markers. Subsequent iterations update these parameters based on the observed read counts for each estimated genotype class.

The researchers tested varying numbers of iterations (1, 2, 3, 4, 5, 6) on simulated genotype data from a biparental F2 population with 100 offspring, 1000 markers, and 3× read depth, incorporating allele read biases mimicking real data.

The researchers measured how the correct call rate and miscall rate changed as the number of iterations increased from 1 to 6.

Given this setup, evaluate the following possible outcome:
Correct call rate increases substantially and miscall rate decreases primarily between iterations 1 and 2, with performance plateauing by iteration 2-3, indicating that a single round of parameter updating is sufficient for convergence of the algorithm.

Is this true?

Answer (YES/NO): NO